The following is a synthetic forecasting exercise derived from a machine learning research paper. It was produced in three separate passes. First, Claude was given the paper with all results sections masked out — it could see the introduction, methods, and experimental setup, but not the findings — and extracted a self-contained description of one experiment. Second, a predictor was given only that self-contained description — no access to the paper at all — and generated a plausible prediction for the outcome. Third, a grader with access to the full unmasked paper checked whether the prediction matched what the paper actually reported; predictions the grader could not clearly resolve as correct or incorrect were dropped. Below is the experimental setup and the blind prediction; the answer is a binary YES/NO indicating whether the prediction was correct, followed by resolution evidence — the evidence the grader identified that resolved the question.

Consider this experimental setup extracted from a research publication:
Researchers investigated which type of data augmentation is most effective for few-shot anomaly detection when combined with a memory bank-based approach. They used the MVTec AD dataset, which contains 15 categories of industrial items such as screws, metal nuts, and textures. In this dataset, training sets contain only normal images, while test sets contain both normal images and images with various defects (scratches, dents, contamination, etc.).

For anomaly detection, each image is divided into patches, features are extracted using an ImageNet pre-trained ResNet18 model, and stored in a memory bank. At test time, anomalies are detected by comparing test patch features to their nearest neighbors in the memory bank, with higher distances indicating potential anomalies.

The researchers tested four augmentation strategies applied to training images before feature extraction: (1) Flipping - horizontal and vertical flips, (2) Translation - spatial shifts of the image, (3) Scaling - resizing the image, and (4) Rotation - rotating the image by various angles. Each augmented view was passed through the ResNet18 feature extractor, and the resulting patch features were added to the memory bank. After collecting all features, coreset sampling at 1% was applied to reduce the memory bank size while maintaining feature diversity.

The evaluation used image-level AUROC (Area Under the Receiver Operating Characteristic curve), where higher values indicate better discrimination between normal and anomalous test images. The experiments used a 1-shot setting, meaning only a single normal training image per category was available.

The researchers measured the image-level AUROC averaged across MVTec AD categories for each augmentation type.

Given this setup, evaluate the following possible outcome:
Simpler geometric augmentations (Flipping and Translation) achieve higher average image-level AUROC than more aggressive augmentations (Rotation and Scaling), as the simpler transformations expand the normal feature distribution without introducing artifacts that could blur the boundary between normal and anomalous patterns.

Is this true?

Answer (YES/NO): NO